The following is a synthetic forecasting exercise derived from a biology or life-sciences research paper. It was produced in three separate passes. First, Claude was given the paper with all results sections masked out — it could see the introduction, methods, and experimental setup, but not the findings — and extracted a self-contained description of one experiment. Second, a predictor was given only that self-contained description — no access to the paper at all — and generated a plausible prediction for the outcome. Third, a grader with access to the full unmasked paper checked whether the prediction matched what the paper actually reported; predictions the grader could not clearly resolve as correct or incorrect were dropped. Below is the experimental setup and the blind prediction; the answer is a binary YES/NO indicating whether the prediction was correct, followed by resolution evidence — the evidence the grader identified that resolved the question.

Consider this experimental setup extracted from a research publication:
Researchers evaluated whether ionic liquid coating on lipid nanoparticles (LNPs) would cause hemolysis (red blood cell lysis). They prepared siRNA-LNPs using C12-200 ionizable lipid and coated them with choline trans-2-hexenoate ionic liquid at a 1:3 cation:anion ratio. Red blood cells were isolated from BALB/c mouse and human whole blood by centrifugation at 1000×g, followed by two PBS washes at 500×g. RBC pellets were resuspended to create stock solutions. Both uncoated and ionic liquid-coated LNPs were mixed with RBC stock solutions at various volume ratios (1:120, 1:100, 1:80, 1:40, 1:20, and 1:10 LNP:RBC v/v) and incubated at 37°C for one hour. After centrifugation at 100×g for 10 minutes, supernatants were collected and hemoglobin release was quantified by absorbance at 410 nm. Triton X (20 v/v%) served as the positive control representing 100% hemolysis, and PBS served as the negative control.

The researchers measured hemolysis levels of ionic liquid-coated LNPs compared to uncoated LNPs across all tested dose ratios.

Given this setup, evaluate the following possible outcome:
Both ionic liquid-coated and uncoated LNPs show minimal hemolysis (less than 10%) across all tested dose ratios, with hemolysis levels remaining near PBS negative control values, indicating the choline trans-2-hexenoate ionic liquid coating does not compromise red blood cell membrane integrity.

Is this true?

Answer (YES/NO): NO